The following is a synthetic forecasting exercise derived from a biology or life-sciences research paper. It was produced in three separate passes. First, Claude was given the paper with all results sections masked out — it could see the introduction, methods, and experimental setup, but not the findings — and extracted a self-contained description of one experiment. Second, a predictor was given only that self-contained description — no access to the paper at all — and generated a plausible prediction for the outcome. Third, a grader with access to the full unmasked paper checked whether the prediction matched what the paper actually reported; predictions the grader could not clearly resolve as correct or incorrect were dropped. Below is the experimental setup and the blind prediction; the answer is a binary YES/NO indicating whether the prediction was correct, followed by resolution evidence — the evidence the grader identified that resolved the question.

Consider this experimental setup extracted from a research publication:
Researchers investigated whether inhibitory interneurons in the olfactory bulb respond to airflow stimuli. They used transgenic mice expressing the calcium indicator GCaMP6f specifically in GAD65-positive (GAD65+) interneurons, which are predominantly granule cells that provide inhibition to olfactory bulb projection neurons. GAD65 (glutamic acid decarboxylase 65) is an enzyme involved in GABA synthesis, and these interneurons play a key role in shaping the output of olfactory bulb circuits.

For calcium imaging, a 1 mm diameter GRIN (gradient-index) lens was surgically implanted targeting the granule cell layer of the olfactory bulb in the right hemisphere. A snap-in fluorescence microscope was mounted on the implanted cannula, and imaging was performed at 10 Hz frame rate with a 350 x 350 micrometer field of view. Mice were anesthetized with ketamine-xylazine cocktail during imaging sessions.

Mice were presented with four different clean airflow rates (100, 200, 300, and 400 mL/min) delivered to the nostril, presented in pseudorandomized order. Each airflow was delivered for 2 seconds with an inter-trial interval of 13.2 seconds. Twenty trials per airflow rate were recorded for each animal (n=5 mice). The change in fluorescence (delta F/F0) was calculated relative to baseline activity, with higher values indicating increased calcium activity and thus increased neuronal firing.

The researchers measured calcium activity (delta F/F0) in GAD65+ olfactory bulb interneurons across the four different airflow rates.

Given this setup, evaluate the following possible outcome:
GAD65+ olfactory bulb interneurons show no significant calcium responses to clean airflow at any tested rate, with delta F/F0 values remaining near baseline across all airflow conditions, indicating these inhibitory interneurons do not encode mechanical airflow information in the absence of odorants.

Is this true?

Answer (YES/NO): NO